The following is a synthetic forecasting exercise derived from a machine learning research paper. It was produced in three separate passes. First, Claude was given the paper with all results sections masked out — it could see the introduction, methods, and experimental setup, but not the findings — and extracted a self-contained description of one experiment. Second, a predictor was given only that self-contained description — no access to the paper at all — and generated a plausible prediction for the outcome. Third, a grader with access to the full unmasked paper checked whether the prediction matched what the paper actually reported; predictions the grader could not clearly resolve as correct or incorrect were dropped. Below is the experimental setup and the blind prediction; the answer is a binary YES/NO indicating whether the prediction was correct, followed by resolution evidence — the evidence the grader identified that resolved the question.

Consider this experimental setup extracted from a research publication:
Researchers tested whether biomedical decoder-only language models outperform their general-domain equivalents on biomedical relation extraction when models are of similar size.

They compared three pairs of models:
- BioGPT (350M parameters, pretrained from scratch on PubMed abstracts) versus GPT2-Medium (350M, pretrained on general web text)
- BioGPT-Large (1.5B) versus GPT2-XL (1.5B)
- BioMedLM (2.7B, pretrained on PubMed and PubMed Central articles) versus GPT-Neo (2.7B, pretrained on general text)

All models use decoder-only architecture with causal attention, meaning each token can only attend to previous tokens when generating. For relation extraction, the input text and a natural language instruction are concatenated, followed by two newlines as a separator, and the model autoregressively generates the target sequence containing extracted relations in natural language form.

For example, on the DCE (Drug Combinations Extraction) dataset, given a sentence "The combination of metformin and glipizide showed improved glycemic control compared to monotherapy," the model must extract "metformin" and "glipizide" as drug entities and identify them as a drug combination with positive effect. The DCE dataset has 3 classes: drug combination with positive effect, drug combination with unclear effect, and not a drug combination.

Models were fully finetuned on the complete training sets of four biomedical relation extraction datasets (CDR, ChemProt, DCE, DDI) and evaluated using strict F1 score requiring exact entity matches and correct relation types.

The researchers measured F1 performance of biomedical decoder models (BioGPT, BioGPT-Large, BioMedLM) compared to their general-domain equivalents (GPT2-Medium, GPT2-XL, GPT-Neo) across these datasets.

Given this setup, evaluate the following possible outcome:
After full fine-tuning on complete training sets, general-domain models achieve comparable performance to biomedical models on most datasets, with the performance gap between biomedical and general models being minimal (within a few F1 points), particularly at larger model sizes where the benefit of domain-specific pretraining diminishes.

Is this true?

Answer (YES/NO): NO